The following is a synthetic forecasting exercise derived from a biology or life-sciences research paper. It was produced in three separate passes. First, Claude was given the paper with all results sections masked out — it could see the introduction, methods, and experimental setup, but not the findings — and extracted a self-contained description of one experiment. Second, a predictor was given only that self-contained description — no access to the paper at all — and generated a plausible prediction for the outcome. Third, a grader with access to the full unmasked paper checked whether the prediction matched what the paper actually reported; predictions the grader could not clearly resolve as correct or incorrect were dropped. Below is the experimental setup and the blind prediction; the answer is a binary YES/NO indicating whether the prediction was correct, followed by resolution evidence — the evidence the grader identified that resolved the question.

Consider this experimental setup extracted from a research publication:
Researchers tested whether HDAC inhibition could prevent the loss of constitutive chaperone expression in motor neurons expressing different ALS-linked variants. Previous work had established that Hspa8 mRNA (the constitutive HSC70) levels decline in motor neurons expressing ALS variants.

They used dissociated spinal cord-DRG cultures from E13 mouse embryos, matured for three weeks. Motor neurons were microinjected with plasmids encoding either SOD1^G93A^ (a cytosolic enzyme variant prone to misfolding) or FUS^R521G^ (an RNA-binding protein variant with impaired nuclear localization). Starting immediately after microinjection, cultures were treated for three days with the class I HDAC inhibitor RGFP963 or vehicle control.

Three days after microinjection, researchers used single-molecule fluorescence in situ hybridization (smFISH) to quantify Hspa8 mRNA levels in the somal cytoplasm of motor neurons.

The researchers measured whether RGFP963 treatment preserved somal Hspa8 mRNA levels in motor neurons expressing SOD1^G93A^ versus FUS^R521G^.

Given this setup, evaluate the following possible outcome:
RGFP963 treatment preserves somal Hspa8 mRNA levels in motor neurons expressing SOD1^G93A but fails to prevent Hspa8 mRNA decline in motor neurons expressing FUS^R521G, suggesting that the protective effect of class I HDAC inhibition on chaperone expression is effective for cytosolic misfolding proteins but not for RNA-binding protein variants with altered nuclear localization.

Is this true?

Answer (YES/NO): YES